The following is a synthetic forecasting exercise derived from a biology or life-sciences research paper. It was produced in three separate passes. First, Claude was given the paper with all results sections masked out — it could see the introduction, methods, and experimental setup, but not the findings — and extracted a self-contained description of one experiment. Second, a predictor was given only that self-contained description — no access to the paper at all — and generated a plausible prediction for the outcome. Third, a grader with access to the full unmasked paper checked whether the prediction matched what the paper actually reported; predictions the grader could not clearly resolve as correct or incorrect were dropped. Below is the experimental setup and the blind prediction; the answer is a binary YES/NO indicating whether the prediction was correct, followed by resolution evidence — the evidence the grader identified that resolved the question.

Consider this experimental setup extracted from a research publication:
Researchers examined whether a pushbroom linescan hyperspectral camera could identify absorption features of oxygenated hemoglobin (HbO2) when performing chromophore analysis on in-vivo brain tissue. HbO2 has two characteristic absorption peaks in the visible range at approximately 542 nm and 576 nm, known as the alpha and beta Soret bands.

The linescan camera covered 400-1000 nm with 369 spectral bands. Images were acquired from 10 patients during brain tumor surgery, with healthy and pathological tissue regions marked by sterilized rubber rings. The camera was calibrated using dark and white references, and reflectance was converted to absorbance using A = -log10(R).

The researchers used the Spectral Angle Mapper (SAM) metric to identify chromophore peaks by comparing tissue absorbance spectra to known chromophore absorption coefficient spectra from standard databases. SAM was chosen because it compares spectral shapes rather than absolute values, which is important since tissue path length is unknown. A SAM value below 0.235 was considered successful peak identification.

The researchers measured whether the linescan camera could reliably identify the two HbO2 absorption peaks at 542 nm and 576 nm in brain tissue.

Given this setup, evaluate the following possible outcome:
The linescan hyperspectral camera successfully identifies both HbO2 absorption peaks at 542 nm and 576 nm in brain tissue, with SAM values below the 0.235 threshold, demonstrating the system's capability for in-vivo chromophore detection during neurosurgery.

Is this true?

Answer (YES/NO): YES